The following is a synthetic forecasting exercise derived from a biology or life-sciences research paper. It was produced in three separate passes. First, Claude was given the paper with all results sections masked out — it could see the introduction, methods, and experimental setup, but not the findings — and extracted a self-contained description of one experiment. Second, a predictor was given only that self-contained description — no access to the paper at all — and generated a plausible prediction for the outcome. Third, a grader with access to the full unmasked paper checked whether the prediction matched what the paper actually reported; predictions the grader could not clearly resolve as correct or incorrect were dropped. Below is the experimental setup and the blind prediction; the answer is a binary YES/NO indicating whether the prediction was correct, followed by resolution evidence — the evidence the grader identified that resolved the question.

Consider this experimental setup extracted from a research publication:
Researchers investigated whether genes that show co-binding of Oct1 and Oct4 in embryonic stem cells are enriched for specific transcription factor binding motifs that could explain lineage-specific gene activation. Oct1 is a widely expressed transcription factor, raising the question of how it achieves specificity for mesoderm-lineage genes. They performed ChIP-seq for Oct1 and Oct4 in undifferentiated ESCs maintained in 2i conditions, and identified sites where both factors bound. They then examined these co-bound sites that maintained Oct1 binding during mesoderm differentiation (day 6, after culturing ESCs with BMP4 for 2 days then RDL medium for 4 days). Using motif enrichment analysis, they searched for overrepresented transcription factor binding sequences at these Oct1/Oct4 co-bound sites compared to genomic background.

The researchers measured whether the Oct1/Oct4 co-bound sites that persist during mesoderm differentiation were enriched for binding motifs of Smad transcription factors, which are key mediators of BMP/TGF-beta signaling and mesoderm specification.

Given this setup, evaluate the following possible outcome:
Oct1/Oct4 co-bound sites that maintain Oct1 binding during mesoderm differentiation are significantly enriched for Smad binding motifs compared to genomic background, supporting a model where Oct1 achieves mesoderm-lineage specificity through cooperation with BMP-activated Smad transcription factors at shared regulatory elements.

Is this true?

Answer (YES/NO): YES